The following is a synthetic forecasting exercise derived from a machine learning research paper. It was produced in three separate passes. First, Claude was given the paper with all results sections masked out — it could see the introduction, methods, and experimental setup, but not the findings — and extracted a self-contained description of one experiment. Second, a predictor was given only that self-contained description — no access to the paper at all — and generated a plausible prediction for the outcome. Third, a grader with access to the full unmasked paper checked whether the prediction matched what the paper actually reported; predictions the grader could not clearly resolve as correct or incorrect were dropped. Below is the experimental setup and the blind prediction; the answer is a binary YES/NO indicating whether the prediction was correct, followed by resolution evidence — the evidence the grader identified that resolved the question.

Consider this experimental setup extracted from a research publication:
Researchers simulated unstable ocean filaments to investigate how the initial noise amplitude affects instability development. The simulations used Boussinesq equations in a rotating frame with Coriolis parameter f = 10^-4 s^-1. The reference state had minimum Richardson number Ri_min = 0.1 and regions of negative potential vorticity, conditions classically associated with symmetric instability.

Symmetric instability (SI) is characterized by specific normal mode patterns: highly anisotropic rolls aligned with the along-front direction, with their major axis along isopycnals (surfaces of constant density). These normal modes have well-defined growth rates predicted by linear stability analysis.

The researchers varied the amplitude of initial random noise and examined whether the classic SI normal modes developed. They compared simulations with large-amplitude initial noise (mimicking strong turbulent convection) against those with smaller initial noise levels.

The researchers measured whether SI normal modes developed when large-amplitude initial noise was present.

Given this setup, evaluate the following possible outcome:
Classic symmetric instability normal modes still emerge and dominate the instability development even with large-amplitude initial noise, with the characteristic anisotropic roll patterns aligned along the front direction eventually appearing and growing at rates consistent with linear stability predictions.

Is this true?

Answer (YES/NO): NO